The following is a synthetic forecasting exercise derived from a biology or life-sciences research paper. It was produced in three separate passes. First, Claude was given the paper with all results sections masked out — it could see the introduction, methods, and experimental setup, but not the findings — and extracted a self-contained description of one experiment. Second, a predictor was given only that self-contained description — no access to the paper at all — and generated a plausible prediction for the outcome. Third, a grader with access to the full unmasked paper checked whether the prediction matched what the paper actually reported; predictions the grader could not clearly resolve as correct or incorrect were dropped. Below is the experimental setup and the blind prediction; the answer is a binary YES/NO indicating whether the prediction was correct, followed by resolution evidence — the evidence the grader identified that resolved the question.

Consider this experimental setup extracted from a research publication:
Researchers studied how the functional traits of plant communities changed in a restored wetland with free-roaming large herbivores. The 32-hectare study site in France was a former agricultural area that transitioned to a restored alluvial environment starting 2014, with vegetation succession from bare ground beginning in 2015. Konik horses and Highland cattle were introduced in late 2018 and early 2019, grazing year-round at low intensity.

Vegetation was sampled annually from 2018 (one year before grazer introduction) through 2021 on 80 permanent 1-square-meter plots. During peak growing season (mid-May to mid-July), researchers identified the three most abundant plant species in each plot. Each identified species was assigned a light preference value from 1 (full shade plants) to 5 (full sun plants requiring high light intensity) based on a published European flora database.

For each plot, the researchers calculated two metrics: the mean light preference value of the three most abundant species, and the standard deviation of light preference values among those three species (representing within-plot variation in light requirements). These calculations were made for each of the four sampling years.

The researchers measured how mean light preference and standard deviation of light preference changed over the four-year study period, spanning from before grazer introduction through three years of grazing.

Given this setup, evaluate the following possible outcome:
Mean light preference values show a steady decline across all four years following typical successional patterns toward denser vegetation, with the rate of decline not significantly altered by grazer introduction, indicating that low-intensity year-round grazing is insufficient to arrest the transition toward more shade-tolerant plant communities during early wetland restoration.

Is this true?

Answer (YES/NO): NO